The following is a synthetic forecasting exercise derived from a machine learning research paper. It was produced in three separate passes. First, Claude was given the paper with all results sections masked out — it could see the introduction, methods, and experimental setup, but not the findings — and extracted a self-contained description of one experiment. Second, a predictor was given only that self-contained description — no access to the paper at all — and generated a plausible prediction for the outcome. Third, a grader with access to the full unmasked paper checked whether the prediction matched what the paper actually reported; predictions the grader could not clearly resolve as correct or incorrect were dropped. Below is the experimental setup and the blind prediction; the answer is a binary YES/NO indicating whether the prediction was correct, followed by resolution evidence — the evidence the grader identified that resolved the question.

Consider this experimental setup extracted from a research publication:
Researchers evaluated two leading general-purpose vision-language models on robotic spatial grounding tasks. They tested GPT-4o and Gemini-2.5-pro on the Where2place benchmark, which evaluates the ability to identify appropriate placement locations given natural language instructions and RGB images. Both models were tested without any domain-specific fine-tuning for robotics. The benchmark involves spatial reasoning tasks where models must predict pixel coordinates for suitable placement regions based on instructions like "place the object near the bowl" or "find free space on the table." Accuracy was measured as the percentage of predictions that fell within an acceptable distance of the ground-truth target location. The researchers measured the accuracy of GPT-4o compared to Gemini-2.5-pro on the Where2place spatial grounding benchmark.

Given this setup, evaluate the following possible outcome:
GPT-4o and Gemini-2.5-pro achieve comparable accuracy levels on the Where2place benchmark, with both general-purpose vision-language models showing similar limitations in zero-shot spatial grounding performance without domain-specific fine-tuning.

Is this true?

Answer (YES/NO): NO